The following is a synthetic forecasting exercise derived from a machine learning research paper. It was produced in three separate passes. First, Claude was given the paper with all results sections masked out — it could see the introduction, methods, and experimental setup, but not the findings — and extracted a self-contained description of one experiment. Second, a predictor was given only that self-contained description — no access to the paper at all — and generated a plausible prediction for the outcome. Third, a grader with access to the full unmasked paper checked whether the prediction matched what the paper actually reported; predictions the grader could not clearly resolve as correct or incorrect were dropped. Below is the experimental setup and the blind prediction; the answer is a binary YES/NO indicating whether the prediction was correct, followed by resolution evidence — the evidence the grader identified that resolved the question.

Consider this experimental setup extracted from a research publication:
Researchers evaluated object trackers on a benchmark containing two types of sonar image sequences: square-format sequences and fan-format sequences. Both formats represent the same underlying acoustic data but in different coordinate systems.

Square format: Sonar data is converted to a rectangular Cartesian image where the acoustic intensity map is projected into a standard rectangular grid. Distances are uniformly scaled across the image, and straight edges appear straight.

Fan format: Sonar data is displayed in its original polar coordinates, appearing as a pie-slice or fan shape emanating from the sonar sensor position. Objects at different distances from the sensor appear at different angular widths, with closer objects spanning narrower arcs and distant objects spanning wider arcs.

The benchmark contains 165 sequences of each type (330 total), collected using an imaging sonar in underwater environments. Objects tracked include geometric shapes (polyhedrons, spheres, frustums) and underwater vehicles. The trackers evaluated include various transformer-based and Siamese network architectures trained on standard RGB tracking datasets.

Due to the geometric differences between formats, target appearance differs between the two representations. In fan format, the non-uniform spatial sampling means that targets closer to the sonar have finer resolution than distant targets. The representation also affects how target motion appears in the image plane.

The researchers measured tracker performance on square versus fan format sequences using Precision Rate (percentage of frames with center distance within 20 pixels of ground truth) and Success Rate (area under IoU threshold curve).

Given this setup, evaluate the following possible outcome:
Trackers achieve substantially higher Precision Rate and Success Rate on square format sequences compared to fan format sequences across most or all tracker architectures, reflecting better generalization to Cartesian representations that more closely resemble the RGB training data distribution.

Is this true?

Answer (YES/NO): NO